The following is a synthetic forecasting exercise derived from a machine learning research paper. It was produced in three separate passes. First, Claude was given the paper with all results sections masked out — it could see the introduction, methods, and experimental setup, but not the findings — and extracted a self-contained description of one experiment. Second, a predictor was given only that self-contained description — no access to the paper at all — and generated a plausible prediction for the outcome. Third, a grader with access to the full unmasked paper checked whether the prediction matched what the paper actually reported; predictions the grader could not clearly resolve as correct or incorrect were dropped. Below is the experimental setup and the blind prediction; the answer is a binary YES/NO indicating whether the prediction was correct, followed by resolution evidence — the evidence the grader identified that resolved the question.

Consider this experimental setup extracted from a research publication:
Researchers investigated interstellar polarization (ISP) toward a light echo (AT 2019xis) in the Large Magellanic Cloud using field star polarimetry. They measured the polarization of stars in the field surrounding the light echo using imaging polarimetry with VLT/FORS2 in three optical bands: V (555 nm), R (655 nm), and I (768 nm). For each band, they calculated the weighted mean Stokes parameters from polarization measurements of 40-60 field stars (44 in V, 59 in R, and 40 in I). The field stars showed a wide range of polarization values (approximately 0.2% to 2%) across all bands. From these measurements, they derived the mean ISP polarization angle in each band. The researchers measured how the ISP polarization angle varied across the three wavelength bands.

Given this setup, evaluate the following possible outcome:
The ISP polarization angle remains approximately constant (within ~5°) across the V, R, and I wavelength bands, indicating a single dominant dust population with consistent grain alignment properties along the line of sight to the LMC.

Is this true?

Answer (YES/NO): NO